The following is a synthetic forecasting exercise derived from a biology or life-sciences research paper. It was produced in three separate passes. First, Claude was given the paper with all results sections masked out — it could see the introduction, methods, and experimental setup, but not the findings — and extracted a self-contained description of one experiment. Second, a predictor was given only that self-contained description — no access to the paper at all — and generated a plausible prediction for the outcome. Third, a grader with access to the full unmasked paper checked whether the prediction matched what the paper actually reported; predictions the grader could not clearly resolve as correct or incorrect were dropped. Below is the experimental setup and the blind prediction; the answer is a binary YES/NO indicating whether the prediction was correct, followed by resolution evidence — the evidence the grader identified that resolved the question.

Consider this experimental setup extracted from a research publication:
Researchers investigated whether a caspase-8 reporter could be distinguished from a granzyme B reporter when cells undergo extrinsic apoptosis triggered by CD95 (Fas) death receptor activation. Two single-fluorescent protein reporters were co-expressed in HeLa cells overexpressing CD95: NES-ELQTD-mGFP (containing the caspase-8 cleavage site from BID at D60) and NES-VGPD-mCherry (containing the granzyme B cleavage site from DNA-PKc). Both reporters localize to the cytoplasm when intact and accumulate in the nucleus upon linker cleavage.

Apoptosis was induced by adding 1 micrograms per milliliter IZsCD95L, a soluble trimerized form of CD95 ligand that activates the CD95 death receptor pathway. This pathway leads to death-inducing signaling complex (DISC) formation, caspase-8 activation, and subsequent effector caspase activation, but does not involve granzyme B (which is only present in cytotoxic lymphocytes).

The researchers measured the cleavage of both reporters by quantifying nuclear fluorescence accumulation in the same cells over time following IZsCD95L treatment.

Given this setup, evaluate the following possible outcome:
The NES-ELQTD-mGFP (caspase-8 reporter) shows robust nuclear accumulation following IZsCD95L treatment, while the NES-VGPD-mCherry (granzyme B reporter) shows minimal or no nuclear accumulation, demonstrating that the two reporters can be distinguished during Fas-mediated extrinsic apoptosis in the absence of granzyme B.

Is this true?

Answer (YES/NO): YES